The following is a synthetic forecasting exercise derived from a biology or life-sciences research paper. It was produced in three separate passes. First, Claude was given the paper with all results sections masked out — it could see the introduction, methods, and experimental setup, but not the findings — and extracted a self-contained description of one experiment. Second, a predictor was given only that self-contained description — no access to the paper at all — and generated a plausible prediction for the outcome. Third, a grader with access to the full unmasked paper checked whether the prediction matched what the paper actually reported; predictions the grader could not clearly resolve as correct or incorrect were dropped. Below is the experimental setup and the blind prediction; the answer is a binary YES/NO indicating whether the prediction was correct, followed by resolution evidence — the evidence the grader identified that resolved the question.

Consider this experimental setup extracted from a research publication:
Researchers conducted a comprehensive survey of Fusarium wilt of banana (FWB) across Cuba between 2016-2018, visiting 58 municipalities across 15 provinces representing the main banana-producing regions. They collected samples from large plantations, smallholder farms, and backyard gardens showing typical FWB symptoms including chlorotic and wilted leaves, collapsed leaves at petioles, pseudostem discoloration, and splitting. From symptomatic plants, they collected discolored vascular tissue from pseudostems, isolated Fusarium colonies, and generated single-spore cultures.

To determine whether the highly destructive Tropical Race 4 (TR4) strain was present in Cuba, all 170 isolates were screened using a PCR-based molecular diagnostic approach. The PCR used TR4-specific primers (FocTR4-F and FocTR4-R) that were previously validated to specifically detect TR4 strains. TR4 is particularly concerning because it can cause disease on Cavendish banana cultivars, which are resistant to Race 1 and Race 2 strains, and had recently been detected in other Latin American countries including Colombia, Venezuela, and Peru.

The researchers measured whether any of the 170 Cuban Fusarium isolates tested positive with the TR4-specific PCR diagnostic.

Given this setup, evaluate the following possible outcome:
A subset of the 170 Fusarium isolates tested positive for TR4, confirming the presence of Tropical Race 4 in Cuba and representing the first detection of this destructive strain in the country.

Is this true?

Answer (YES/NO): NO